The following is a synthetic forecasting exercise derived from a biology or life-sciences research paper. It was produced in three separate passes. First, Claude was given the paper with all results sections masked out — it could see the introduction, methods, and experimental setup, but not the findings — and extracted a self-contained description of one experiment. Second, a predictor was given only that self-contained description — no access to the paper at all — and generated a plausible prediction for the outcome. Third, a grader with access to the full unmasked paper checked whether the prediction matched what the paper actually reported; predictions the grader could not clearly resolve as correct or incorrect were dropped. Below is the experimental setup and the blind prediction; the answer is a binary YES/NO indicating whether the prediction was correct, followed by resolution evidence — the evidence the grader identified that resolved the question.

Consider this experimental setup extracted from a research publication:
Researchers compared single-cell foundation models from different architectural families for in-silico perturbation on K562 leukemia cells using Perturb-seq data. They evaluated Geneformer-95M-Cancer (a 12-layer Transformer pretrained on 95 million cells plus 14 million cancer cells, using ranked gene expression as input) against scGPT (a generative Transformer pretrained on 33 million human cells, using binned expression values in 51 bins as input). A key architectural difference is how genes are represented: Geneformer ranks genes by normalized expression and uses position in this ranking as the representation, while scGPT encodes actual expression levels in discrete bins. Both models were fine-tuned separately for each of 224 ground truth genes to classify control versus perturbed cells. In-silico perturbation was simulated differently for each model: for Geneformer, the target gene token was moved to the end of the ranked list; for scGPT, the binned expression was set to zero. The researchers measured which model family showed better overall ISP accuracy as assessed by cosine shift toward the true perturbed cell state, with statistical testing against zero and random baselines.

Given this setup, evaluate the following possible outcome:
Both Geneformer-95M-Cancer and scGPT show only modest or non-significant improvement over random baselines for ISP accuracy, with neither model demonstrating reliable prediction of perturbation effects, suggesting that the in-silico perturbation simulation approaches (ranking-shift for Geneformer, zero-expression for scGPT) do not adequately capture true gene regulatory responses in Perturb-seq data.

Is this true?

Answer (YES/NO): NO